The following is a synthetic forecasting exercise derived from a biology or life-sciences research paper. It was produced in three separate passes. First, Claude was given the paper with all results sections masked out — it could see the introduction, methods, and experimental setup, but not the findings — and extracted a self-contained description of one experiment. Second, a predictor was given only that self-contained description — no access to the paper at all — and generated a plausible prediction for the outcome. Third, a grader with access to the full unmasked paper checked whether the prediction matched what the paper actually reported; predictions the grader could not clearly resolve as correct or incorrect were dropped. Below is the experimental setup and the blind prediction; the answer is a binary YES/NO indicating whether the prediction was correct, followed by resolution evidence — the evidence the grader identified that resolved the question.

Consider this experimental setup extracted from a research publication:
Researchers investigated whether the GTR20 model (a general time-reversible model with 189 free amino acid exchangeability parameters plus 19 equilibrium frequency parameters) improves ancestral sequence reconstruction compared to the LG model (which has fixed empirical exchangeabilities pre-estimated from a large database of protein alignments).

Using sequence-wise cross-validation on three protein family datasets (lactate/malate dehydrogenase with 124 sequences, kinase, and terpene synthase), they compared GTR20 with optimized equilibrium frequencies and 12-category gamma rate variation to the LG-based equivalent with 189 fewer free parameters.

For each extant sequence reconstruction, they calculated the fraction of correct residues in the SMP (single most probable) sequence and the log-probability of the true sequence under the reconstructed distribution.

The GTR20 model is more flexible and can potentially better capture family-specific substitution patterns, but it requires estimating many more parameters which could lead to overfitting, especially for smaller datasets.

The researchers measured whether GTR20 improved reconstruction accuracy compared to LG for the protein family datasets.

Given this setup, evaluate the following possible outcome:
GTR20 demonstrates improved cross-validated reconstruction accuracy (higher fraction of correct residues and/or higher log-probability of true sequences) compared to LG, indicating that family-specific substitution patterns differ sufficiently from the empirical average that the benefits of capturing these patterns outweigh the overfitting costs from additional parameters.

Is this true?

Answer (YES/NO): NO